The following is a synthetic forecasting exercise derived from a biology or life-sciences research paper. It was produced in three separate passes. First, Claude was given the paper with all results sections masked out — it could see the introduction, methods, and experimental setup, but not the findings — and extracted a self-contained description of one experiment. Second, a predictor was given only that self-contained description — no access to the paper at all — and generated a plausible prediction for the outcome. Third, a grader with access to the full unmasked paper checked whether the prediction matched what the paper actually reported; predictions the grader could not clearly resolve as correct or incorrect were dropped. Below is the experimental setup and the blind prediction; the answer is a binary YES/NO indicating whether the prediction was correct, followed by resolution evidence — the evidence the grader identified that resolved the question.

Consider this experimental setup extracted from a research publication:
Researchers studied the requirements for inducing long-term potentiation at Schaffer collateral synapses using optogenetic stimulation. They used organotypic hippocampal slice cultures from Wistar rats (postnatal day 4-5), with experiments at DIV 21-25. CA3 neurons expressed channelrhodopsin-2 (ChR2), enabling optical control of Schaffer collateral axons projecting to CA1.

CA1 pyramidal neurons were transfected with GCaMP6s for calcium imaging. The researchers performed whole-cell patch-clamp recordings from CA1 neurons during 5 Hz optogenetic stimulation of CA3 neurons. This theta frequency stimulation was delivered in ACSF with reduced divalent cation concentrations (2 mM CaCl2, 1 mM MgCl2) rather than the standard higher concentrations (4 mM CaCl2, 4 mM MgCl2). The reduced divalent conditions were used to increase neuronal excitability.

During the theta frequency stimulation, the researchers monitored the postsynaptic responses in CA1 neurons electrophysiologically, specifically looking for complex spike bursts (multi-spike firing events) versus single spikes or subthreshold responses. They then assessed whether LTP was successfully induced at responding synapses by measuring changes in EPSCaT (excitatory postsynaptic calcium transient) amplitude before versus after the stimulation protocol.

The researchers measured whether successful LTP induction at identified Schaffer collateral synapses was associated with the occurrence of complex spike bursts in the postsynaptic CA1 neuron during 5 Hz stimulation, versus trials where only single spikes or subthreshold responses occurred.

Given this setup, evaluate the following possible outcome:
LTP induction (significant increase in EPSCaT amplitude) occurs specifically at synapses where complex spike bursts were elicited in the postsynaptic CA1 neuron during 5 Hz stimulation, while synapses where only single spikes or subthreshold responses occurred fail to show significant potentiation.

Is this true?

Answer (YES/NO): YES